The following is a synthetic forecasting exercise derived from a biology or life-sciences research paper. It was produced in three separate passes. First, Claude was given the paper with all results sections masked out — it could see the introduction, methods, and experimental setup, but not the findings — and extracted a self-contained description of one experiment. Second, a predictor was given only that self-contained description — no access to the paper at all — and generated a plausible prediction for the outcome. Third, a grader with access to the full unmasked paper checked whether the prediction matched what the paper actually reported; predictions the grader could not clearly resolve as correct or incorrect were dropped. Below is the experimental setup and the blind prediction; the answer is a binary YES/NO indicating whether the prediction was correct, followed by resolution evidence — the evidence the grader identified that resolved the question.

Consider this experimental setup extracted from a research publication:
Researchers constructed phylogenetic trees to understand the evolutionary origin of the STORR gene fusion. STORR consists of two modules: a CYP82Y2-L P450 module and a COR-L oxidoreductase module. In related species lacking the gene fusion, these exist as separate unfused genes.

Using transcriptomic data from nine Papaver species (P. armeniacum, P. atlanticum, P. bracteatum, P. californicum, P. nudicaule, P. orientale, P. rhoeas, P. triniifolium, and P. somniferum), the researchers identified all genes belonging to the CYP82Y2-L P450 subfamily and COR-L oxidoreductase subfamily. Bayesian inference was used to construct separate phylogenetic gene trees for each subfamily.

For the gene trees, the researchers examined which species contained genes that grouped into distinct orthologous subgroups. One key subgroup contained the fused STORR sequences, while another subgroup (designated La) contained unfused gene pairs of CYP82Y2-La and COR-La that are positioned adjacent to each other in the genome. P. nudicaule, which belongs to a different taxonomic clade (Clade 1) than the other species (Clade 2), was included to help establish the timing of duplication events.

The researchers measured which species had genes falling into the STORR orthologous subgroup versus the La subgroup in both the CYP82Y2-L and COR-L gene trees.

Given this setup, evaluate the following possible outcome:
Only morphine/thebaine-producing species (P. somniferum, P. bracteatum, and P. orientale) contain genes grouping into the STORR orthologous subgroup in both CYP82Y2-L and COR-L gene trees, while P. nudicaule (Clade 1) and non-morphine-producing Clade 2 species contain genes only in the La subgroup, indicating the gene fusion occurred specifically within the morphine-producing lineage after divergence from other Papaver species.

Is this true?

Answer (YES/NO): NO